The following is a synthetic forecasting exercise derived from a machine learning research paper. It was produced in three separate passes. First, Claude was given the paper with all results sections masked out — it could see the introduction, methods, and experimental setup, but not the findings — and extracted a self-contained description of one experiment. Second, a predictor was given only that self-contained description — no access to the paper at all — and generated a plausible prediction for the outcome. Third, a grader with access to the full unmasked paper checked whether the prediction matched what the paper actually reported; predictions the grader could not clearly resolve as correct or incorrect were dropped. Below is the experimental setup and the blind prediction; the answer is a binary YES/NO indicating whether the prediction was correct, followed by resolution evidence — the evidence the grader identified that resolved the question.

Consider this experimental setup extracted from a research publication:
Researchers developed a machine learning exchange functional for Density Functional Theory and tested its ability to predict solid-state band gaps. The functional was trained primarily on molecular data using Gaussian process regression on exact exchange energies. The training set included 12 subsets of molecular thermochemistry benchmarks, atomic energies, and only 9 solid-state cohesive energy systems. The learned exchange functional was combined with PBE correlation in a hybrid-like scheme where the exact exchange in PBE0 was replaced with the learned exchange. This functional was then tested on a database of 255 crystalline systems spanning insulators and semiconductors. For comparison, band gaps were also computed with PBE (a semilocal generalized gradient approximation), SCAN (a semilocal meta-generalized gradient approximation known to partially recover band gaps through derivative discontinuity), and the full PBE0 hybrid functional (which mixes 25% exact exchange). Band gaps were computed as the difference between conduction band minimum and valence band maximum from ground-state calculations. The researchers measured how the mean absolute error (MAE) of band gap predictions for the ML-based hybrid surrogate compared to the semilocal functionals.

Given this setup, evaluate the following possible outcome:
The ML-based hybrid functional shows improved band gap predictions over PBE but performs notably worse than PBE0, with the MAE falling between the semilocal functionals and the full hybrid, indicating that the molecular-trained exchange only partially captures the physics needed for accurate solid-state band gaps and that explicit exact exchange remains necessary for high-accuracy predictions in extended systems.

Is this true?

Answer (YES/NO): NO